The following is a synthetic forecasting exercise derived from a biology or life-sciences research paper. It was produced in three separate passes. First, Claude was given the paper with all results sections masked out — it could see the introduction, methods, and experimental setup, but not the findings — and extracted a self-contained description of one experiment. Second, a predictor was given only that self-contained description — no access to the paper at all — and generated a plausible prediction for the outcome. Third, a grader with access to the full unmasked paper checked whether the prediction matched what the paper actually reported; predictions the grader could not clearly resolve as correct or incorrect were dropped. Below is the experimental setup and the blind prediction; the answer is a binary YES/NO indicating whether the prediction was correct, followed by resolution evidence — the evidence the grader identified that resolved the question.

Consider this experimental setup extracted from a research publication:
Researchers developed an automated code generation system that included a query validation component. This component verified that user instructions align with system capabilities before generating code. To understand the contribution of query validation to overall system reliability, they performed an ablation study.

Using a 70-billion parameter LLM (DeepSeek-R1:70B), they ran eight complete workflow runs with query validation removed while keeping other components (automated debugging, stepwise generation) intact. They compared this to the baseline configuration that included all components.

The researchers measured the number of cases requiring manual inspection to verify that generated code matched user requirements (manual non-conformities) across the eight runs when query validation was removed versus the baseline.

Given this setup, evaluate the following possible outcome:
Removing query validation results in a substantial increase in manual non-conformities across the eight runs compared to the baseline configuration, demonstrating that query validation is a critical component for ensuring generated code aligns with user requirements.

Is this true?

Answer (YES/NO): YES